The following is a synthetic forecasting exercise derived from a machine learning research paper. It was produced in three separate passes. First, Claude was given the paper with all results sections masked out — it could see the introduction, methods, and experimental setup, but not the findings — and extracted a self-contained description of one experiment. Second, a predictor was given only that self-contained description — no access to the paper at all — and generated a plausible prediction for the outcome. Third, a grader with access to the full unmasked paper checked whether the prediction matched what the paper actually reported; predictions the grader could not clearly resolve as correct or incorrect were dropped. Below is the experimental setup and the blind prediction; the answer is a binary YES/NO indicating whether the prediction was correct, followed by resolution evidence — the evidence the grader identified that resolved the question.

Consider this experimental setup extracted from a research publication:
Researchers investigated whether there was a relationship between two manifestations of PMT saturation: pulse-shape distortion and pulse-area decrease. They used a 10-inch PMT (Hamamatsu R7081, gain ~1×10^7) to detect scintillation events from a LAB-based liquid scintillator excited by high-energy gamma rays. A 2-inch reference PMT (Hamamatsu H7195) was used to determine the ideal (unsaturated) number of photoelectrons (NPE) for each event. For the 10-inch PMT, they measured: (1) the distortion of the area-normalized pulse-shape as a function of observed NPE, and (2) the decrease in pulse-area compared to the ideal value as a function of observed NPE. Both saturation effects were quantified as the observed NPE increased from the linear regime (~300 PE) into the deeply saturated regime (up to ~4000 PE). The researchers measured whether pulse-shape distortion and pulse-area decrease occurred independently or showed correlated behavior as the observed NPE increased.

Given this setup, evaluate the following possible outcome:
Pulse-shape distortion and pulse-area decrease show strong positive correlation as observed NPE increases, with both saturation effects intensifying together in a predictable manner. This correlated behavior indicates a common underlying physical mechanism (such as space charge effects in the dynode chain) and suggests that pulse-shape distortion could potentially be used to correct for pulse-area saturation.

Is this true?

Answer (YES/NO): YES